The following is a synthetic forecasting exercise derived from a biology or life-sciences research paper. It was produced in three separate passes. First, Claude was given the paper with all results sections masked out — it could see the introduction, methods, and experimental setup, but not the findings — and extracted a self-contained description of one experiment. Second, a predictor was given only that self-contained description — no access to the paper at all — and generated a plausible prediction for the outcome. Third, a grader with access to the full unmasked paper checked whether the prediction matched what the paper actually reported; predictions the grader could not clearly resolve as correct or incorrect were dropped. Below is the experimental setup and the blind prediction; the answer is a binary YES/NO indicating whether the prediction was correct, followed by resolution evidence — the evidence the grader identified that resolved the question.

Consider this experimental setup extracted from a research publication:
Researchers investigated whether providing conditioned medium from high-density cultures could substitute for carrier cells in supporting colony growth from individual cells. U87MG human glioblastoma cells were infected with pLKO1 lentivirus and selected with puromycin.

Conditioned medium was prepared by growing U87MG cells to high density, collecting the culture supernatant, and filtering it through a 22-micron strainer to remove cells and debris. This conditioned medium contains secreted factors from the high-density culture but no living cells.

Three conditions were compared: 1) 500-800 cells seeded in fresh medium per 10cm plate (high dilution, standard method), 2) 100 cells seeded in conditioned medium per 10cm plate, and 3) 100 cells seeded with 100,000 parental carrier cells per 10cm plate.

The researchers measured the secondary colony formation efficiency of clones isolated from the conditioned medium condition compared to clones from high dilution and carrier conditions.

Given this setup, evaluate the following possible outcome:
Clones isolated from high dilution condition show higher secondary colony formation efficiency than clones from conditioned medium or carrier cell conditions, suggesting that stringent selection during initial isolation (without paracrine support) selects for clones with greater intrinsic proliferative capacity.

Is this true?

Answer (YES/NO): YES